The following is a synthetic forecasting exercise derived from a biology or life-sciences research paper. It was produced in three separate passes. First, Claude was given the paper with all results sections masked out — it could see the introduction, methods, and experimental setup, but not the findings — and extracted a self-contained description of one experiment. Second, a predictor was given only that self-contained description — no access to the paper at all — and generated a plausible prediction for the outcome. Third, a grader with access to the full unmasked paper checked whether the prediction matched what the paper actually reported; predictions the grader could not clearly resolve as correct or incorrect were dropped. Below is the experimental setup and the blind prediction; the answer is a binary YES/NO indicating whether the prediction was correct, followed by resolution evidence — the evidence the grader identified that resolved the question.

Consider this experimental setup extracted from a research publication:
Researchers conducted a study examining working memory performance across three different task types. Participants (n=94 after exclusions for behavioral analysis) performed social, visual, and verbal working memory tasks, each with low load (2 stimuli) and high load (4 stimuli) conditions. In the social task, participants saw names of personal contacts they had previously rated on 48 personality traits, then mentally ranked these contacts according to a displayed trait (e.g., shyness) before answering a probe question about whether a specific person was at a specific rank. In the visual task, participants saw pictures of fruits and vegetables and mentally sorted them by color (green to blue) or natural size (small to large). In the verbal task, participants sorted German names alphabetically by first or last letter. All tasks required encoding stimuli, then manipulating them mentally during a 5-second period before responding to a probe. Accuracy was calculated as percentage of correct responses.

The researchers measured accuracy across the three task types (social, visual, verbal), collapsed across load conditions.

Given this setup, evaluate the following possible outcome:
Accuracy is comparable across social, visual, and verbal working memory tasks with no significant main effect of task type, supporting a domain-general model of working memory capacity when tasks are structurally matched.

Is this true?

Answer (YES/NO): NO